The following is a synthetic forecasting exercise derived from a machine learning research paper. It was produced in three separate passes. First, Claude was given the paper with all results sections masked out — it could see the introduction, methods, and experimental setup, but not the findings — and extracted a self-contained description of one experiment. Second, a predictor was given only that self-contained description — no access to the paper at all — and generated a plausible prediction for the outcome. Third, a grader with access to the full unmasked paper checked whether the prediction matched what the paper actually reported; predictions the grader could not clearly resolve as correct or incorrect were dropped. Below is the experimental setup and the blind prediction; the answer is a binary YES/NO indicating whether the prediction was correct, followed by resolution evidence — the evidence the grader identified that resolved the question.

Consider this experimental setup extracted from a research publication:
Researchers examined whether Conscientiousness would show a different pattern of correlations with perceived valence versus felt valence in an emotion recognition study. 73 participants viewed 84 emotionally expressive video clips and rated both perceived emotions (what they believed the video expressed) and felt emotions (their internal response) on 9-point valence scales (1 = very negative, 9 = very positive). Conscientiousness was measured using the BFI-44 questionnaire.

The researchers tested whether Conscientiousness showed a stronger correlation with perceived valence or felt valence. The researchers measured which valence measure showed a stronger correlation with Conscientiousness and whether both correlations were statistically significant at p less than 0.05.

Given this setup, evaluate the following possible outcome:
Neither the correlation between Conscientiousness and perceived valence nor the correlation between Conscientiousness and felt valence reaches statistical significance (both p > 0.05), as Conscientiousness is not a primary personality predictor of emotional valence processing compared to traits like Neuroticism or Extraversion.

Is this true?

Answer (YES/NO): NO